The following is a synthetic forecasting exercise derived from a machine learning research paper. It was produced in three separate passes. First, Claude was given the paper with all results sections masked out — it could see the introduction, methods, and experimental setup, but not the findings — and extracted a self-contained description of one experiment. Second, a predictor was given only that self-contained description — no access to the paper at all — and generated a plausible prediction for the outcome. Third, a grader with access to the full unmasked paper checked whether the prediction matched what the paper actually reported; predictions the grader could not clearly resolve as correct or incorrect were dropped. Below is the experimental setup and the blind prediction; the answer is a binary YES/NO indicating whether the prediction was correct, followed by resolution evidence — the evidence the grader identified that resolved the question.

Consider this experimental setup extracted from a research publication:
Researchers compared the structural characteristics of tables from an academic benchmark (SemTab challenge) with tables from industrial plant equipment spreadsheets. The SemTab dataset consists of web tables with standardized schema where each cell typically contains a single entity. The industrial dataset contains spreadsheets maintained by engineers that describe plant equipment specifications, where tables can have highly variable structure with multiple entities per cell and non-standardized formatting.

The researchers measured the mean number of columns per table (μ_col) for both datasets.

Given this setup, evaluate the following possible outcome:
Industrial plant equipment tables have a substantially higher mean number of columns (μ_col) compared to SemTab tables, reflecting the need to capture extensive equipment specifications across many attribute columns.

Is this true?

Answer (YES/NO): YES